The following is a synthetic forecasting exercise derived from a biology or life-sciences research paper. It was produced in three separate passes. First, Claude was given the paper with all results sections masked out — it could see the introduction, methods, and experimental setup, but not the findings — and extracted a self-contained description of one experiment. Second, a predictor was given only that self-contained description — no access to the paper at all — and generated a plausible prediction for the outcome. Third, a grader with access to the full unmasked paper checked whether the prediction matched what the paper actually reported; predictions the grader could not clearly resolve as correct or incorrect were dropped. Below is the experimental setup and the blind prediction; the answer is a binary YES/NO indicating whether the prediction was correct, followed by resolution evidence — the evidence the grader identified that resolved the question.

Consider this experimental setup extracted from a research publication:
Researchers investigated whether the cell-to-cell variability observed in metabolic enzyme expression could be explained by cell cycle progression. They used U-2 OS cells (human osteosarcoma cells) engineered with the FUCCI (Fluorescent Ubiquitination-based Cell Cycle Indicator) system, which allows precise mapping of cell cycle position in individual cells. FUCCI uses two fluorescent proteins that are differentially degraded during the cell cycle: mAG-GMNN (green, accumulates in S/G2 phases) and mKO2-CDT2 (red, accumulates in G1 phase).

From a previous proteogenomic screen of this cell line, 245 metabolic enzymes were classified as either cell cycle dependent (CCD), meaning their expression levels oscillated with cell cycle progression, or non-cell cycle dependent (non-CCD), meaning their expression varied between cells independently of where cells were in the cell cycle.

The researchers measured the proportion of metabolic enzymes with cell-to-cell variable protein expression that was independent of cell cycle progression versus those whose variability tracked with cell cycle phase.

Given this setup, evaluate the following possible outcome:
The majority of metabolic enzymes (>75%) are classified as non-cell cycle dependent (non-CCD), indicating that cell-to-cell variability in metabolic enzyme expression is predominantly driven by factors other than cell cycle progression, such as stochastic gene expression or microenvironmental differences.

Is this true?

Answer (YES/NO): YES